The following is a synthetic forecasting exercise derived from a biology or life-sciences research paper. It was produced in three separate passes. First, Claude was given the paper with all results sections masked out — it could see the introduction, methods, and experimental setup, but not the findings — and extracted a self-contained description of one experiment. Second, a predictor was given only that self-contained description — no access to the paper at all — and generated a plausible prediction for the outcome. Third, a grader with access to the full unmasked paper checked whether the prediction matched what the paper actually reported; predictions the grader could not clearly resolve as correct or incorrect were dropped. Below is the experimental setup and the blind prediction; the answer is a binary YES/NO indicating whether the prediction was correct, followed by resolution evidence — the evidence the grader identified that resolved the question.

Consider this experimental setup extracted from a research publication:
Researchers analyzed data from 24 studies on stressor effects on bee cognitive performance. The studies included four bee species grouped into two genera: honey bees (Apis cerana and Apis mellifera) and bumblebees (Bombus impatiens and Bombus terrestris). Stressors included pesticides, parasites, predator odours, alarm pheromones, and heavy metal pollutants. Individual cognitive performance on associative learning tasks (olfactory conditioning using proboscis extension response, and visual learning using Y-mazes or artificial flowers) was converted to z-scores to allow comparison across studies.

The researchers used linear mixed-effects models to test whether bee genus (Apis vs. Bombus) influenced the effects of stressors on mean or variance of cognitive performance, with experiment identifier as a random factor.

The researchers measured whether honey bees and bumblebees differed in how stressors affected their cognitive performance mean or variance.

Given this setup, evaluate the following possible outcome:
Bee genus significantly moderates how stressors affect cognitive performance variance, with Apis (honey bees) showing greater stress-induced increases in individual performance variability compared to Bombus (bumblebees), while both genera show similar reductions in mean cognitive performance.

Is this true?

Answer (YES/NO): NO